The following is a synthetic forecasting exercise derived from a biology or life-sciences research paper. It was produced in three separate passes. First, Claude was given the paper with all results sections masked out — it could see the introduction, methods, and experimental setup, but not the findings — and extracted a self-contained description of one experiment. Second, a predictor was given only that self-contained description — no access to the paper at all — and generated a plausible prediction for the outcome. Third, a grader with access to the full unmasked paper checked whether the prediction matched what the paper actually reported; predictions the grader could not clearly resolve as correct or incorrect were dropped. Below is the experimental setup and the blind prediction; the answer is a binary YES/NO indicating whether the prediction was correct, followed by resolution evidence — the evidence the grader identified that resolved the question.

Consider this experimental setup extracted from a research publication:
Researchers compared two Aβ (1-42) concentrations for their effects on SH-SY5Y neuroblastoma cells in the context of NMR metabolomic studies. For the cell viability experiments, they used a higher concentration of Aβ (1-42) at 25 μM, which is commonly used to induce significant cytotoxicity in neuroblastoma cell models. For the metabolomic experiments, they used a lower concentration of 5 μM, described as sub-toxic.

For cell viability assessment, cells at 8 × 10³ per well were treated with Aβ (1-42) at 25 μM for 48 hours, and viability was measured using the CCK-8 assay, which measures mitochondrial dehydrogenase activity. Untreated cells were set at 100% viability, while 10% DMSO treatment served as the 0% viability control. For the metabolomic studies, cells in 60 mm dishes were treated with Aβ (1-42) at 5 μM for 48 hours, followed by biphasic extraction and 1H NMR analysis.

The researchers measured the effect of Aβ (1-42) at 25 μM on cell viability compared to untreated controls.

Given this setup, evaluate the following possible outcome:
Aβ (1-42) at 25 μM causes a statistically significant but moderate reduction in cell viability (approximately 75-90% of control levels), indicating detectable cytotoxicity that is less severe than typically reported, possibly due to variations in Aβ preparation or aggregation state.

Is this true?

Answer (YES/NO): NO